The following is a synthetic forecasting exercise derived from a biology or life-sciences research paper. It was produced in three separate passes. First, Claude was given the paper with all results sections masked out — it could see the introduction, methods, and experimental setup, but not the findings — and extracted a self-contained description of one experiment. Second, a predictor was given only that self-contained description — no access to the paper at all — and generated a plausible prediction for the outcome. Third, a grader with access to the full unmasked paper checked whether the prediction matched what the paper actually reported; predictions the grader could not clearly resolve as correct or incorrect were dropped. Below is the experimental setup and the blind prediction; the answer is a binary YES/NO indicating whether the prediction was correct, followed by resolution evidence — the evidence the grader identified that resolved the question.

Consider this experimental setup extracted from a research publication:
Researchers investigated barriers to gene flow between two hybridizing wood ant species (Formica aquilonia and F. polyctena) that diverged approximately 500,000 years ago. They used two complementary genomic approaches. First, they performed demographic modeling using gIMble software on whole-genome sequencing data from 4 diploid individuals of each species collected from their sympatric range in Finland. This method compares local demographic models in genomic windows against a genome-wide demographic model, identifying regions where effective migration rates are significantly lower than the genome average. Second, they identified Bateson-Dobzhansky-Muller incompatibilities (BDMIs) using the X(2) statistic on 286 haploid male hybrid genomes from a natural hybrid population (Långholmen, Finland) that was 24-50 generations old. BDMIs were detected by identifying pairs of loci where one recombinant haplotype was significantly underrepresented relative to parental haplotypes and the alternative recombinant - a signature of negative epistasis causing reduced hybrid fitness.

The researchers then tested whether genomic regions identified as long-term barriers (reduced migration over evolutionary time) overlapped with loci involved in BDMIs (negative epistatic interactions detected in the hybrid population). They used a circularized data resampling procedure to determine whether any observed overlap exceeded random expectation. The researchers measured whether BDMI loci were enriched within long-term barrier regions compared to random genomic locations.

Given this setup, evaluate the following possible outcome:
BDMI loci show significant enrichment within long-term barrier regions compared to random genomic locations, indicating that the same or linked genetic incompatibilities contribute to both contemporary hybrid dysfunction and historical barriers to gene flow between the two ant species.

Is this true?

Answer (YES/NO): YES